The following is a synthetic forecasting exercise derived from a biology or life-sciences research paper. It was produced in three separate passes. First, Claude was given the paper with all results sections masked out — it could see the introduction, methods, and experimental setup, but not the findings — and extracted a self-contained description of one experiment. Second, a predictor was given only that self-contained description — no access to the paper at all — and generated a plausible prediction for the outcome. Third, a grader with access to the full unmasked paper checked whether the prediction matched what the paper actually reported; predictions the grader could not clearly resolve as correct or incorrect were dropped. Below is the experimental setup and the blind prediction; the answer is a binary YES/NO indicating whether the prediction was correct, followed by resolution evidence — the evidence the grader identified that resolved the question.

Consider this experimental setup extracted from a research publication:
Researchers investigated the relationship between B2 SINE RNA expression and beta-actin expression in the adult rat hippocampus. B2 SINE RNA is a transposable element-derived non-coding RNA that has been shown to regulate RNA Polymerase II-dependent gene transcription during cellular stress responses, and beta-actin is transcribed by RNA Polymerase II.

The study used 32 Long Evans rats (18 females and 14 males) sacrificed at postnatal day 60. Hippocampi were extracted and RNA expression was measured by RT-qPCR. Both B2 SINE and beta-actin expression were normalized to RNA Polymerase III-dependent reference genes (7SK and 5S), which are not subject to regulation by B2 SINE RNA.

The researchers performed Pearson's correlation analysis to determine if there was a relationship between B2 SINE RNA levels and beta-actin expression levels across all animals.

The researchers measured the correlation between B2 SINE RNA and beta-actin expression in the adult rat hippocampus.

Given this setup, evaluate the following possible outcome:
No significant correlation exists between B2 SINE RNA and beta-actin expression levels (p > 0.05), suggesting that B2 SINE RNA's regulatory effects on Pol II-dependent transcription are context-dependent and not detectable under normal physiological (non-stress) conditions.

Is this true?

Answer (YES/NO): NO